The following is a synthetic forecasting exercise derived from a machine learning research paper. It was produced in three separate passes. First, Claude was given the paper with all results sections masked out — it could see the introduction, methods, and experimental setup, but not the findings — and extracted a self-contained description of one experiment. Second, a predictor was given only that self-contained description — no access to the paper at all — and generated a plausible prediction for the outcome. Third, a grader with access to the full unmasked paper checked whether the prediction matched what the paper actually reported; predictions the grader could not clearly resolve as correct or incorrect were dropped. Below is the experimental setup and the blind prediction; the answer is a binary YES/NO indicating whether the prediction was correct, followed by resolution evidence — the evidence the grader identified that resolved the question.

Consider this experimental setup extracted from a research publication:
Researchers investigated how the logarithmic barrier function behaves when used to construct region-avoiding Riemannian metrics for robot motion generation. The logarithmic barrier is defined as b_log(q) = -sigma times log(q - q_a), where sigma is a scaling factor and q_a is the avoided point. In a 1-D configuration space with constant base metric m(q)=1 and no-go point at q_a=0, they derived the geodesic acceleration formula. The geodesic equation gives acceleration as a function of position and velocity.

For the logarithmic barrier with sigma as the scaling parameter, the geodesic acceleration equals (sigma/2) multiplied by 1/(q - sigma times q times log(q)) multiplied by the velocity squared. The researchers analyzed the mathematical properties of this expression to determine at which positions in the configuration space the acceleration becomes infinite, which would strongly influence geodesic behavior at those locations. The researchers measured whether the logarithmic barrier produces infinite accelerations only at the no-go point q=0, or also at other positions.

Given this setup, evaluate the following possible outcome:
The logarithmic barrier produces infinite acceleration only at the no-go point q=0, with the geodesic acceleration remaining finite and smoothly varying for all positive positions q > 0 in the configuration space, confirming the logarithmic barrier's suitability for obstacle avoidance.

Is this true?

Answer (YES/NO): NO